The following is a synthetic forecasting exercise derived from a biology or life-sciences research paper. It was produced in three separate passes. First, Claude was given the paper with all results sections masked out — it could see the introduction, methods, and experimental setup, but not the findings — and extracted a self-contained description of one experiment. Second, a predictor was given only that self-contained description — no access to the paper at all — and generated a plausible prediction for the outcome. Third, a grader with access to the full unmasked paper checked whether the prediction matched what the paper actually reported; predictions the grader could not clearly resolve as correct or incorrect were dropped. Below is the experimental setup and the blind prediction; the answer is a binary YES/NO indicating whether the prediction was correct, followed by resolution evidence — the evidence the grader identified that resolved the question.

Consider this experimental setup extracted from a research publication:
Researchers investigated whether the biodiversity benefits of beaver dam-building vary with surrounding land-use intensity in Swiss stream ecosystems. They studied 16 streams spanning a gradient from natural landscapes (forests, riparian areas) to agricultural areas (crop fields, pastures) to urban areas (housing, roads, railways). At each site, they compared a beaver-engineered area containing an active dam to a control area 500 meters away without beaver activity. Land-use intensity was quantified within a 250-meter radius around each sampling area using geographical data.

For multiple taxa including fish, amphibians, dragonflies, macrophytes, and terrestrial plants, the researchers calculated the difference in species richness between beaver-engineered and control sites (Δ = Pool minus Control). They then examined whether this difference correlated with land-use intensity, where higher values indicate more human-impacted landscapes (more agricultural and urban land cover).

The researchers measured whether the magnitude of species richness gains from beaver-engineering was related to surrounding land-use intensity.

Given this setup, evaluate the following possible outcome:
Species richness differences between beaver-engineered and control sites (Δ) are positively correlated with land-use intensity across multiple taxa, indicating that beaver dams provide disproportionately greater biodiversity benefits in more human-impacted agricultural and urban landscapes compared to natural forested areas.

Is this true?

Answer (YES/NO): NO